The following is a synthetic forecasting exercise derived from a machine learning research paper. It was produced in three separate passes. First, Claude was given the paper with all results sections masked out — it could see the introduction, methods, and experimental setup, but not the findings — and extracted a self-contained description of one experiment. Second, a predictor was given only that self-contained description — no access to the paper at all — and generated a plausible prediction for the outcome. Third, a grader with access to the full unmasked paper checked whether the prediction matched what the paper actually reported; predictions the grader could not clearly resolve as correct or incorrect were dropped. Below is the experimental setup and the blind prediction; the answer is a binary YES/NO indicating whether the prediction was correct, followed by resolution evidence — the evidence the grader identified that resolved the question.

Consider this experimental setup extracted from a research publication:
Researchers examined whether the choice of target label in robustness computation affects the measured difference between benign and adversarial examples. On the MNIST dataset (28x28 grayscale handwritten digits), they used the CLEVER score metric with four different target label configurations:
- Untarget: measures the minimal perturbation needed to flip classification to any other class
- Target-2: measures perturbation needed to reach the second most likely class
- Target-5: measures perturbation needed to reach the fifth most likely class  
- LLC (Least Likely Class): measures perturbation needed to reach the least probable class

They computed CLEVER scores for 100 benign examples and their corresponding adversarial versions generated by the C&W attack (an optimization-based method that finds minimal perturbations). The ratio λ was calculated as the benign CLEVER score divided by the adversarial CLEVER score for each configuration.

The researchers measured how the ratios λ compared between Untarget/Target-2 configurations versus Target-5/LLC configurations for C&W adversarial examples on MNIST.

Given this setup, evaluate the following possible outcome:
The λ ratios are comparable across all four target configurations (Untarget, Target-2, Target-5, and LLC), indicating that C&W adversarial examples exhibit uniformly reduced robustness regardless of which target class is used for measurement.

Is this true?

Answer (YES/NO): NO